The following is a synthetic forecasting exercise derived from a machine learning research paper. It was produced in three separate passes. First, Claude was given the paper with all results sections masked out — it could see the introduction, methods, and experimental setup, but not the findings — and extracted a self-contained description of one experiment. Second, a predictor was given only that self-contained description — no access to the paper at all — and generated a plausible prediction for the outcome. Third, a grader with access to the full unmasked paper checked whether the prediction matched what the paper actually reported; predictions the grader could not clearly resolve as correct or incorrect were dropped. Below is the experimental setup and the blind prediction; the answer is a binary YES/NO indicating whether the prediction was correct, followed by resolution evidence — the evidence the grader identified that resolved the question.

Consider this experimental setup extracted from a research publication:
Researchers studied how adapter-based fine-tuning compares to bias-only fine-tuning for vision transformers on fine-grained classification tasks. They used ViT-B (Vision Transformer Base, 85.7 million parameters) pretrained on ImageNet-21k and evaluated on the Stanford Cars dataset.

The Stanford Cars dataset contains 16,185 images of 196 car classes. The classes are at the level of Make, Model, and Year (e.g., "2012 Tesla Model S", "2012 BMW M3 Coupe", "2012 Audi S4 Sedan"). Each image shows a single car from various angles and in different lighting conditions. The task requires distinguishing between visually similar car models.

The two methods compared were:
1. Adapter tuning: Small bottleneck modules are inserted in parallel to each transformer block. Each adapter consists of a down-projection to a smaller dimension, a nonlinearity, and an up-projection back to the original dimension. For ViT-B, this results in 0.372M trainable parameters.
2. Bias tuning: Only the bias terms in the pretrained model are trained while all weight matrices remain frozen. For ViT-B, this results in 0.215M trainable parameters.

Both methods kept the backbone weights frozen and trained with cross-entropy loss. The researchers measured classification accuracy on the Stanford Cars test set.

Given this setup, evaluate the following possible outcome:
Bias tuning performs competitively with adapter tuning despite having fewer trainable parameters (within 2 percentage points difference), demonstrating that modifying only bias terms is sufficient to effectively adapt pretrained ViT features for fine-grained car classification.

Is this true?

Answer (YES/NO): NO